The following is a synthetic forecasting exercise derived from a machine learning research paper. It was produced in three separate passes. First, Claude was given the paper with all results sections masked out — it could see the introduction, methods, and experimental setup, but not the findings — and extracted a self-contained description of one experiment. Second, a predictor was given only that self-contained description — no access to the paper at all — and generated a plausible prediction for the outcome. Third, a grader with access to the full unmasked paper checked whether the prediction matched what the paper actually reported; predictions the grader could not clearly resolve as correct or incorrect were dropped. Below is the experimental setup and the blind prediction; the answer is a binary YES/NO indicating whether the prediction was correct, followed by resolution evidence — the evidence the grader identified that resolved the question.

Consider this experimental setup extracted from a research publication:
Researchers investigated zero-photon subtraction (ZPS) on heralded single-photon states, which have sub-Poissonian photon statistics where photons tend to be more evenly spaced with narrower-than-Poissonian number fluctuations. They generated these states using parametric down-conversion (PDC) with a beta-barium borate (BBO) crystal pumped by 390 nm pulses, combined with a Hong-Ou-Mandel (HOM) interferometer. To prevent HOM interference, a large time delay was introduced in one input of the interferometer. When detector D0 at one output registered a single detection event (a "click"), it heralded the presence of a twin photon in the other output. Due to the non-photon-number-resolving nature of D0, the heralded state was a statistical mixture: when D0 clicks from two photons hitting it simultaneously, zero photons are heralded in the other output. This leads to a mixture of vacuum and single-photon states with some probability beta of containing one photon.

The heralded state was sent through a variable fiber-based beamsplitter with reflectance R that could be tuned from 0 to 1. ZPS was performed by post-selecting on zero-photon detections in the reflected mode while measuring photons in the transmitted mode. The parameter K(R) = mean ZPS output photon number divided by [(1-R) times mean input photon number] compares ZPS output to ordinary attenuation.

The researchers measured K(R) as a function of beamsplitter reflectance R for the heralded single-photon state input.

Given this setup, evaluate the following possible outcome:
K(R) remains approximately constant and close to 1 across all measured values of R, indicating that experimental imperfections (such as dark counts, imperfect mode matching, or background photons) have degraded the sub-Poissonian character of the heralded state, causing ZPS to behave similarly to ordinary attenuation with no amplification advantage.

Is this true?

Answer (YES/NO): NO